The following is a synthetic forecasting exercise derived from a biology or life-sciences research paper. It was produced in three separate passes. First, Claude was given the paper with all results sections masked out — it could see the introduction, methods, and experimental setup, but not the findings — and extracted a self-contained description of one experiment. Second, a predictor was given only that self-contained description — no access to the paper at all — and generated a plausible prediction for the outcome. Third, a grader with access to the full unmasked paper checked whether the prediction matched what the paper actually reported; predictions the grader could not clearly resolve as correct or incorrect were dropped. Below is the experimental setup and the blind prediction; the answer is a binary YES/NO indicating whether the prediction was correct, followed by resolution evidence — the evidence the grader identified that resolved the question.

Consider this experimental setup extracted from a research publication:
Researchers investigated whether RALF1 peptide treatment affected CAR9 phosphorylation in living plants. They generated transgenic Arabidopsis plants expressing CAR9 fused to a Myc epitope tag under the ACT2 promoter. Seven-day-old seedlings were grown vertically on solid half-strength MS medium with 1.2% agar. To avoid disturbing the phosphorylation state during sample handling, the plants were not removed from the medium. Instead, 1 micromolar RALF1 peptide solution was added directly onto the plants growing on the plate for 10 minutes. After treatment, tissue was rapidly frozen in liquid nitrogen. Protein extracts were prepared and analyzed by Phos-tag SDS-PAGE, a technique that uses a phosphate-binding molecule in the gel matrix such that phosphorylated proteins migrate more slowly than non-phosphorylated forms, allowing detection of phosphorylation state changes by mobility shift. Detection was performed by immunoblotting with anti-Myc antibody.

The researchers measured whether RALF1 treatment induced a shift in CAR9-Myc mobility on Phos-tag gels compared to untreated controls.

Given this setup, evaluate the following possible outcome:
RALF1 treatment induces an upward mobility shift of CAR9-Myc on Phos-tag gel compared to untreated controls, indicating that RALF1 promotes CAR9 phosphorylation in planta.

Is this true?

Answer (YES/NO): YES